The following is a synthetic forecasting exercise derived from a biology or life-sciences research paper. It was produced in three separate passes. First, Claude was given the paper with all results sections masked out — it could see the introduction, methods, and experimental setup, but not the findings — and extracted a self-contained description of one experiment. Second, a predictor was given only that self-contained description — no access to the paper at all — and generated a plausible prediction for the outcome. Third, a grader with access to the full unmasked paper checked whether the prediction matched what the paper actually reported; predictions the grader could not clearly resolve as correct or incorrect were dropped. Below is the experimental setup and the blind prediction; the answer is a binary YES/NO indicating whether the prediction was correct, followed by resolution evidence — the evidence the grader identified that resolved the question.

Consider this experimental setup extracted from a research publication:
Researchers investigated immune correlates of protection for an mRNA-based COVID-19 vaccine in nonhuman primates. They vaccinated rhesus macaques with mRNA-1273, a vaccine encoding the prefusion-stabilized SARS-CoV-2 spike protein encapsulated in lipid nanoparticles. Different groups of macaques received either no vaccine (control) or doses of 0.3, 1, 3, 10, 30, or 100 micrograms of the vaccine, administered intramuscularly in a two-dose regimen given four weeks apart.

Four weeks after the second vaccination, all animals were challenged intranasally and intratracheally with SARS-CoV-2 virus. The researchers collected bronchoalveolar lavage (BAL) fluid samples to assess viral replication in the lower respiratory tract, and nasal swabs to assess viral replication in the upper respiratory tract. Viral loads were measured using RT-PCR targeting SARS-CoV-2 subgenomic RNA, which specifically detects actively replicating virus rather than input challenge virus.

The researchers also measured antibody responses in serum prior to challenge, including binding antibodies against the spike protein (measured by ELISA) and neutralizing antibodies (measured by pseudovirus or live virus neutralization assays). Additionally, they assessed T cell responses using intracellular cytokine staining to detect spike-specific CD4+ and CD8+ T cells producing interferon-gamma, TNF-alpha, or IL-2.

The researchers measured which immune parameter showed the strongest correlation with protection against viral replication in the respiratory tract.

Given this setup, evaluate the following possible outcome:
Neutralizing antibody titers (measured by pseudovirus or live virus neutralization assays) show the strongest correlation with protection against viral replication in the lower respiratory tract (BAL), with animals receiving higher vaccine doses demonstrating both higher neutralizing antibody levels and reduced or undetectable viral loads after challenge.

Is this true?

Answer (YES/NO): NO